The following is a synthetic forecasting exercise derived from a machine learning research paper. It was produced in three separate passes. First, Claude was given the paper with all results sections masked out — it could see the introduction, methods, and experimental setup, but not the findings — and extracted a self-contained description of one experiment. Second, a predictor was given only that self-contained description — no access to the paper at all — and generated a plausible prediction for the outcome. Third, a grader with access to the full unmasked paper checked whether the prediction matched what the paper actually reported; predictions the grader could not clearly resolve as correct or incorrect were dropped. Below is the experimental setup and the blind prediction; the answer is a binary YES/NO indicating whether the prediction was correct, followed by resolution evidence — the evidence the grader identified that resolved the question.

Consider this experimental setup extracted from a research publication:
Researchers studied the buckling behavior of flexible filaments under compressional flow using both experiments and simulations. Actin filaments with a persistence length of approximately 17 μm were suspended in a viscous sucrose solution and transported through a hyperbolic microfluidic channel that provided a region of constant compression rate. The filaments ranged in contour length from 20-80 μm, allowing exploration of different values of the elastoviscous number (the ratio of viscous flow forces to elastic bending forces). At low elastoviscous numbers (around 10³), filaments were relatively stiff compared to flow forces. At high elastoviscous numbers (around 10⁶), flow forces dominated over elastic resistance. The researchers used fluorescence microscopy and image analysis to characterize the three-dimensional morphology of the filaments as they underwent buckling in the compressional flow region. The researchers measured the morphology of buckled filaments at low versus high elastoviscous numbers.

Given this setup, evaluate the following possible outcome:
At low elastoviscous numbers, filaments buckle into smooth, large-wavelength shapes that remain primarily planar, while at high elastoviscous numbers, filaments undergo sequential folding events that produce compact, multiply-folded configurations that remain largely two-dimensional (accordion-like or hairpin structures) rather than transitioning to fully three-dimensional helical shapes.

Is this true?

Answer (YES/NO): NO